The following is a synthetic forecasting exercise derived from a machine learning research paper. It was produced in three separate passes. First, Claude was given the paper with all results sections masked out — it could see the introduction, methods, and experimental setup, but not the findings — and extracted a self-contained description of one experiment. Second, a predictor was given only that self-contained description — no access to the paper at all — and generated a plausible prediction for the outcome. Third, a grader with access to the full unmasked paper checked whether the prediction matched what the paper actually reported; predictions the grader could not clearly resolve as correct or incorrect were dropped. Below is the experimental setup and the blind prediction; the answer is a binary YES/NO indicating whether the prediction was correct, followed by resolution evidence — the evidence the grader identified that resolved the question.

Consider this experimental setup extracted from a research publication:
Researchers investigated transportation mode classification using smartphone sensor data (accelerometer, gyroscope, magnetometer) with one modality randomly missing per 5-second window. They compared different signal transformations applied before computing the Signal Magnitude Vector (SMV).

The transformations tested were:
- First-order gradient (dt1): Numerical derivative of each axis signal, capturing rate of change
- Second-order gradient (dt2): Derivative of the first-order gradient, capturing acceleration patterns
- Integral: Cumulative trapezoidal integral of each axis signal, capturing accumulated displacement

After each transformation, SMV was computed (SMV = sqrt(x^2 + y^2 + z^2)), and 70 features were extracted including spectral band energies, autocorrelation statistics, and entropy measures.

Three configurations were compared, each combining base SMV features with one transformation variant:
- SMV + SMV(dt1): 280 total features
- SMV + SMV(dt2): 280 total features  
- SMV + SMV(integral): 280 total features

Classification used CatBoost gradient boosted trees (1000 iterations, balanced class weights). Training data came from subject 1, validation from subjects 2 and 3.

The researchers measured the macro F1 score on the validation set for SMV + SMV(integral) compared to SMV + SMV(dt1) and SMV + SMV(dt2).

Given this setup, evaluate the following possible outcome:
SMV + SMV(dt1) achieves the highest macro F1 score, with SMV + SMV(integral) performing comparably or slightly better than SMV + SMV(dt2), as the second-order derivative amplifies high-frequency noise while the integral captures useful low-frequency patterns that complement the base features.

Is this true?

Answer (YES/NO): NO